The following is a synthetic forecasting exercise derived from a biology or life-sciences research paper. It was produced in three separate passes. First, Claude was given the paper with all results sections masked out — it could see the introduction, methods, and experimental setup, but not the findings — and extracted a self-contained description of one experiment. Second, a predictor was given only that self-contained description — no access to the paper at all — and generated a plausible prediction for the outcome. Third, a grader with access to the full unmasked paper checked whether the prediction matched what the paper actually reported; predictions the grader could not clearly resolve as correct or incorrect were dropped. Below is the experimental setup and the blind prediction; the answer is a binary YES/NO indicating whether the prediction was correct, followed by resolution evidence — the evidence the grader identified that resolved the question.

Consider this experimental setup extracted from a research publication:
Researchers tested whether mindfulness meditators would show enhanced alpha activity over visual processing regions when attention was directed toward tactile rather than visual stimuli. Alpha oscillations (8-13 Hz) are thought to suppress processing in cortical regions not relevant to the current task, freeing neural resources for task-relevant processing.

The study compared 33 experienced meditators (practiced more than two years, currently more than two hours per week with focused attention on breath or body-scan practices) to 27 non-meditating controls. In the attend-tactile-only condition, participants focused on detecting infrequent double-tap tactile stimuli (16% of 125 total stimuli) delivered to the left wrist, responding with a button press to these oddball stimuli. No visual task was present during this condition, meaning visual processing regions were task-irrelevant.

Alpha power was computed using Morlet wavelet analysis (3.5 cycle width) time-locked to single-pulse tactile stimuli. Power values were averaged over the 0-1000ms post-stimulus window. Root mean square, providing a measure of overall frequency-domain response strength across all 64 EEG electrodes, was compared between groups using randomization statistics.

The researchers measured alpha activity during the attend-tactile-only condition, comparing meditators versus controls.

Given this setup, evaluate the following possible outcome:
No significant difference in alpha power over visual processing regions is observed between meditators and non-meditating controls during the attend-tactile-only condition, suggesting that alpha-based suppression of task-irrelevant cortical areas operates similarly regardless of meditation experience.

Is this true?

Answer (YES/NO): NO